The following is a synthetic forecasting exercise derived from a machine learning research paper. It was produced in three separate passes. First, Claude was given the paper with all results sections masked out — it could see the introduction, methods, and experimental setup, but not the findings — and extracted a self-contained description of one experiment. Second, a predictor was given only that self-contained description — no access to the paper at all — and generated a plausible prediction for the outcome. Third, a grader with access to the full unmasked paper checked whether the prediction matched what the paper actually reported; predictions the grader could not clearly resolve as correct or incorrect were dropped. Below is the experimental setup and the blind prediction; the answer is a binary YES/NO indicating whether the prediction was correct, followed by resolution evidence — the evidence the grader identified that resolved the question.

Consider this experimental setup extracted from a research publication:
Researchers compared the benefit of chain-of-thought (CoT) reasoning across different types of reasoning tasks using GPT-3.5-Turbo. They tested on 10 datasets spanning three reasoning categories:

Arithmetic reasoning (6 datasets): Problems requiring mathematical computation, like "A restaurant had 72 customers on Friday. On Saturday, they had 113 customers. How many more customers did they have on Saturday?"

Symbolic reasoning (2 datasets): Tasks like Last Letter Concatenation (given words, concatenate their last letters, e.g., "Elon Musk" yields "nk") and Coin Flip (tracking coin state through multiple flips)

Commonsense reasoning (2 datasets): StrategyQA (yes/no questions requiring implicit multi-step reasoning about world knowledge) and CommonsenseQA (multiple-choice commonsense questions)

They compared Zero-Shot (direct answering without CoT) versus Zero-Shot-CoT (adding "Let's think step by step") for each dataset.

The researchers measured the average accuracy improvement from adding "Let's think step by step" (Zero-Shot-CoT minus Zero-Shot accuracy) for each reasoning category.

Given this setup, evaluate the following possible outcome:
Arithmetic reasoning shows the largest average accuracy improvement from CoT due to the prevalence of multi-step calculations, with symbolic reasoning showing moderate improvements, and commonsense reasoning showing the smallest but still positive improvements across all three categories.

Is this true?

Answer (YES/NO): NO